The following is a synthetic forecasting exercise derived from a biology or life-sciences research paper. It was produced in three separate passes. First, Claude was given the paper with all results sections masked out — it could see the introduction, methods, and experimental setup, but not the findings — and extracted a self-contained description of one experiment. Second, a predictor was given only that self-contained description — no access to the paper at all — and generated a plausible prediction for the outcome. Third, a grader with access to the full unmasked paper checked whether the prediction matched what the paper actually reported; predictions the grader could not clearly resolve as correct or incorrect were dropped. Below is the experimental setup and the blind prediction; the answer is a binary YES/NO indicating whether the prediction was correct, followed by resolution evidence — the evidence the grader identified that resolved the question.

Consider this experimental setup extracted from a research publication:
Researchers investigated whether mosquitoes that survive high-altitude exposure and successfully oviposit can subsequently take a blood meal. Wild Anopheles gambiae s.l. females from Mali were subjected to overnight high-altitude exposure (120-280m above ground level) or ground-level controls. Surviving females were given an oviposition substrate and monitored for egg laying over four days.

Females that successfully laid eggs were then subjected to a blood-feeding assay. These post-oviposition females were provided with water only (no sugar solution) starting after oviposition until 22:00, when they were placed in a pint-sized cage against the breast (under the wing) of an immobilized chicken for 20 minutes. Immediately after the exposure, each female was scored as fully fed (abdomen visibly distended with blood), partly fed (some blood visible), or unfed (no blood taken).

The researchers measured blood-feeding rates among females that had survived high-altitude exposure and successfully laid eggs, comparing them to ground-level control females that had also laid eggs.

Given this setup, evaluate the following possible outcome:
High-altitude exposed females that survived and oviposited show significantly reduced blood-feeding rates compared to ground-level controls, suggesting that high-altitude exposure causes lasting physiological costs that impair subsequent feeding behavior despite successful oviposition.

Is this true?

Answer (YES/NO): NO